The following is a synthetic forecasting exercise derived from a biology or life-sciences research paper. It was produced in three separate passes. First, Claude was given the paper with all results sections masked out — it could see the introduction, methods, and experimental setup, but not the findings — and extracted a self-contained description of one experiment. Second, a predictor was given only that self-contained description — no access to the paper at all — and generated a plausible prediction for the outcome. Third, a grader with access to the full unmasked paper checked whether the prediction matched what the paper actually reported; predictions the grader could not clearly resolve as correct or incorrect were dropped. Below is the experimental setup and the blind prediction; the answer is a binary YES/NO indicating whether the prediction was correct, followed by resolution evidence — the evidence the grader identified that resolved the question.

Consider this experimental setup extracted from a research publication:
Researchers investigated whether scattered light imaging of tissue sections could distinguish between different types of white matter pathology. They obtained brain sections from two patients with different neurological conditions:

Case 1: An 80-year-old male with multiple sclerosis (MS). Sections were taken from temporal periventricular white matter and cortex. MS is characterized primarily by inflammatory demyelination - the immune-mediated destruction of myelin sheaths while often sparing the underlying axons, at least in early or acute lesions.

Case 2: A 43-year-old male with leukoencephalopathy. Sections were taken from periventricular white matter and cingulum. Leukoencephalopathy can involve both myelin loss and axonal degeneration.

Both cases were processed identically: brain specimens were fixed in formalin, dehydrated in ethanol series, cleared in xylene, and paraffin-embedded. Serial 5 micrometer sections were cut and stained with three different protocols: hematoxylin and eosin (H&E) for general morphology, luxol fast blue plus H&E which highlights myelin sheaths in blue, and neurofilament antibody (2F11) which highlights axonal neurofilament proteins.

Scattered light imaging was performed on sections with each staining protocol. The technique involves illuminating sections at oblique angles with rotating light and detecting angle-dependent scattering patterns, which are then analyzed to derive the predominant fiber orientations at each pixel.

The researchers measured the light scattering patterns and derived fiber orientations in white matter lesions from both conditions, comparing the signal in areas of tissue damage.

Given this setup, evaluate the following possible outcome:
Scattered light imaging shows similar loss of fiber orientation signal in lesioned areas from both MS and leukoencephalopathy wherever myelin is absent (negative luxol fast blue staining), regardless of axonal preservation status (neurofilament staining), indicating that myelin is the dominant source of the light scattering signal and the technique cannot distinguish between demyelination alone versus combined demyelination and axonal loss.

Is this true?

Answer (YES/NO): NO